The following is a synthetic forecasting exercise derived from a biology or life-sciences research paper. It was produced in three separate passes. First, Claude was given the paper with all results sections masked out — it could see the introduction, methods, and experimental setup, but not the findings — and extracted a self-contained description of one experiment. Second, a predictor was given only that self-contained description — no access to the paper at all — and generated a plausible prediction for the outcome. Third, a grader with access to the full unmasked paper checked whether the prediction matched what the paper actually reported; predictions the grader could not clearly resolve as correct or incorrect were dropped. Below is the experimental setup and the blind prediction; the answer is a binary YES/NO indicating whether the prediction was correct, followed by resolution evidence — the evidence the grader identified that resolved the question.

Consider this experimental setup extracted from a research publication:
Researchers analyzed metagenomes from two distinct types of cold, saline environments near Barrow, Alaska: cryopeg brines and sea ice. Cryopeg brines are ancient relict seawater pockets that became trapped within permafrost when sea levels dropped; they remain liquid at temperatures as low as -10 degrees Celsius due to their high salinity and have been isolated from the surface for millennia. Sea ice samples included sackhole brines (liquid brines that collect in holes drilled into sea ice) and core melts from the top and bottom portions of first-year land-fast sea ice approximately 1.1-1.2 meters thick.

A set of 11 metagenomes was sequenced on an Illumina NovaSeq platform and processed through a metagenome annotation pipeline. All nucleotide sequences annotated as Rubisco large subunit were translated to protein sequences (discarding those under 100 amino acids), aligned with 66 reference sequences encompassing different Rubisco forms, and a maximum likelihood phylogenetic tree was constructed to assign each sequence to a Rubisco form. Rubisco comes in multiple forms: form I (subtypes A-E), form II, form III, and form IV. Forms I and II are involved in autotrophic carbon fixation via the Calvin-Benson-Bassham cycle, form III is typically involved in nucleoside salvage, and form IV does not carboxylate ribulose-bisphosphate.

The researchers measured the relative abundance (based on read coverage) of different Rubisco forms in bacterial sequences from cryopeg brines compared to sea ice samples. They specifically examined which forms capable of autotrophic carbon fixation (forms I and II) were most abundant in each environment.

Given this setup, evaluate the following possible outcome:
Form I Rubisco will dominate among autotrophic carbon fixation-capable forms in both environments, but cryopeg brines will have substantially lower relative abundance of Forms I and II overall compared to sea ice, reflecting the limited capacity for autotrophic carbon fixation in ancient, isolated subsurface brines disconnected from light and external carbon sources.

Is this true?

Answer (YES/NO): NO